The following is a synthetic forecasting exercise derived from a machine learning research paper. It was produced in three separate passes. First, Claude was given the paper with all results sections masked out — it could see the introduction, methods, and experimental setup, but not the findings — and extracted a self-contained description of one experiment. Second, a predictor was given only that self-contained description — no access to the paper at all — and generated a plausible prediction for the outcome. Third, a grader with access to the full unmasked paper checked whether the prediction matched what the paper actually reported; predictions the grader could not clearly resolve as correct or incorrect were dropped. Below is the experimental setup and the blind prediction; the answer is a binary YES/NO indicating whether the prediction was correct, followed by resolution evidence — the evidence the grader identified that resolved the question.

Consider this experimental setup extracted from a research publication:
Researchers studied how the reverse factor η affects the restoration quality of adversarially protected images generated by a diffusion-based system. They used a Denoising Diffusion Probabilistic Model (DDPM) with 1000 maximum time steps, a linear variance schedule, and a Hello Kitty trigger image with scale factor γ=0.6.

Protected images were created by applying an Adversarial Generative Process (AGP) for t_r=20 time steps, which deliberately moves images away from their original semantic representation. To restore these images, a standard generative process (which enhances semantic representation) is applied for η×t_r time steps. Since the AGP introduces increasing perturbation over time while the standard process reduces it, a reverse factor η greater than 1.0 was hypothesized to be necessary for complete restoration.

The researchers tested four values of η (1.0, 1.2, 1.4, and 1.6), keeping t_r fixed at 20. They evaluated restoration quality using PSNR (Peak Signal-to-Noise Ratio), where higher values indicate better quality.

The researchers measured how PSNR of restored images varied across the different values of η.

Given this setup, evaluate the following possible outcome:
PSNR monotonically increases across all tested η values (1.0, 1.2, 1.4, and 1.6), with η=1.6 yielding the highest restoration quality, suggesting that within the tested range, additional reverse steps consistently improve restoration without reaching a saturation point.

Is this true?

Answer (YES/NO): NO